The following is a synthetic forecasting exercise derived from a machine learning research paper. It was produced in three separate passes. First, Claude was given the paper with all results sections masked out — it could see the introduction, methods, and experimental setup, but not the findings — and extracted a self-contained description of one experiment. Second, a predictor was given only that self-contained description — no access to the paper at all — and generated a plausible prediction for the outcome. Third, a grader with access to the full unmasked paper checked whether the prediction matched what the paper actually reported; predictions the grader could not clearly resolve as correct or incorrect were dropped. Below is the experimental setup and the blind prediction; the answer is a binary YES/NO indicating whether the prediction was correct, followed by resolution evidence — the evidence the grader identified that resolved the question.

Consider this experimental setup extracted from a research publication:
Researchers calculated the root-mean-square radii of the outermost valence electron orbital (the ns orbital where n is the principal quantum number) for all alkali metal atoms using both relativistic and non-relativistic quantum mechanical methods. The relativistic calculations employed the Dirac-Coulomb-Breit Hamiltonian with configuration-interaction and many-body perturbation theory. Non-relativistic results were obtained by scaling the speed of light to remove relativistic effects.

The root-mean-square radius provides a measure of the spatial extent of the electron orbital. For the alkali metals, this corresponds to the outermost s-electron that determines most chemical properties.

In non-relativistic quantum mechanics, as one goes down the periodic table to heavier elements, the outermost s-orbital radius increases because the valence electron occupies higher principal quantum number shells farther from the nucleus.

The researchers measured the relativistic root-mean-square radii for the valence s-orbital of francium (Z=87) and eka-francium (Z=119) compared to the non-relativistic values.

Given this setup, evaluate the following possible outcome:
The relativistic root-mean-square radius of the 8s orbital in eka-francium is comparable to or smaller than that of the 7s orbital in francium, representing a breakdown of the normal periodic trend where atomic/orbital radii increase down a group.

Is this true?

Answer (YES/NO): YES